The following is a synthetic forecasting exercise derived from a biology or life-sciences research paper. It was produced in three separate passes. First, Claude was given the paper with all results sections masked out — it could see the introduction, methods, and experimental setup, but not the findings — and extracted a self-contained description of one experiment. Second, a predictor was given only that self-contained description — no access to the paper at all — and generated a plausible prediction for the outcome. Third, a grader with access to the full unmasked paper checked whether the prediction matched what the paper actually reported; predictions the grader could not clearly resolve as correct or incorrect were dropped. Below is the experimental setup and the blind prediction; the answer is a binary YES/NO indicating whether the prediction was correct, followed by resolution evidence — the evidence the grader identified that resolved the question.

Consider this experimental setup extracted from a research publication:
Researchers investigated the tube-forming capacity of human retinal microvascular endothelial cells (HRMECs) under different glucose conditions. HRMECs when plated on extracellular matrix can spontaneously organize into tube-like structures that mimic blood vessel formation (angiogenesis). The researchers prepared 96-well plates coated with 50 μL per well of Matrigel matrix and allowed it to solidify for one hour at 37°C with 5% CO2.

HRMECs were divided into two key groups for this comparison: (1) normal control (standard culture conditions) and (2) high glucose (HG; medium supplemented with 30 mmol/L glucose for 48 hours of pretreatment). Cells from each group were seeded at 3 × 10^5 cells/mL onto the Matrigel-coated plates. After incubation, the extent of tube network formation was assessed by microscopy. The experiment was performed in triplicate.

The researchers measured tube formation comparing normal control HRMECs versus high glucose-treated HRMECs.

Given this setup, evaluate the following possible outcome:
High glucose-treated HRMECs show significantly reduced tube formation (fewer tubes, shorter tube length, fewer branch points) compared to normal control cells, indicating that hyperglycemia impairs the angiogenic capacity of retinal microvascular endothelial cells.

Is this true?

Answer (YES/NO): NO